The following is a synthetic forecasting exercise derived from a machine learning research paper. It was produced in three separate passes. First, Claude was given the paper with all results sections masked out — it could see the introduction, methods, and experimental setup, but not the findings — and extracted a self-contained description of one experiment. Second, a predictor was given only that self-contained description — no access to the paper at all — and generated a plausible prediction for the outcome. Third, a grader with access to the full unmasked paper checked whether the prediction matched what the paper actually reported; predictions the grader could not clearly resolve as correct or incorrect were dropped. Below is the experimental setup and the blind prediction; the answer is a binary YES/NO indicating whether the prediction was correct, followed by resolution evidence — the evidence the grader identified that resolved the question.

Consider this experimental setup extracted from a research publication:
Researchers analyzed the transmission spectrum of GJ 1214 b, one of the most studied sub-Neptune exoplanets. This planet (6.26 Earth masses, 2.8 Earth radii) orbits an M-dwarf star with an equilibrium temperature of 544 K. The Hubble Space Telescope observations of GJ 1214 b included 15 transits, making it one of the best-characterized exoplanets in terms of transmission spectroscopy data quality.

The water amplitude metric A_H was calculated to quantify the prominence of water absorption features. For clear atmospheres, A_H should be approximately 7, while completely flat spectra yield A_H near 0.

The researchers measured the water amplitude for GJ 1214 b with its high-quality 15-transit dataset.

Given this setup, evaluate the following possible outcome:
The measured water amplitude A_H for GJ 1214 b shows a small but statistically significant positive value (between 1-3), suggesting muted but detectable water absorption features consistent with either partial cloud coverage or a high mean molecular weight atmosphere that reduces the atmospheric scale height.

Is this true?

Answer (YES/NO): NO